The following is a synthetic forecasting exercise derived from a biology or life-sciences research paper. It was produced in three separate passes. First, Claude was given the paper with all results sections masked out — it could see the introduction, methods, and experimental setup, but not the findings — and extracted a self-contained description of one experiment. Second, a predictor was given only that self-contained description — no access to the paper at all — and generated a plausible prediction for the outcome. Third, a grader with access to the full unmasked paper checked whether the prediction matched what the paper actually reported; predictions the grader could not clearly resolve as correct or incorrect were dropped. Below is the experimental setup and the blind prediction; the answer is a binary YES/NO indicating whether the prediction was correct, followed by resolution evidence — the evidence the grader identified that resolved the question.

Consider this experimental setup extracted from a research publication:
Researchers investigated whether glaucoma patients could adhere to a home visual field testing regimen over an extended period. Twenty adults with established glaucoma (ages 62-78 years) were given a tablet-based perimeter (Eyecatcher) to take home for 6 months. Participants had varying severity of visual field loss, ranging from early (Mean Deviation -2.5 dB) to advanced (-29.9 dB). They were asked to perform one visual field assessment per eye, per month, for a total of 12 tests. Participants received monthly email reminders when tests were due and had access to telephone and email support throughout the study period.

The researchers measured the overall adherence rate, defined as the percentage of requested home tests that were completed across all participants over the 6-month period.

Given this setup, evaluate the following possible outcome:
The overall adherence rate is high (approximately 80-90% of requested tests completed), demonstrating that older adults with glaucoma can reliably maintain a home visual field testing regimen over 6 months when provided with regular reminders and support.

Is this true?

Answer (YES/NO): NO